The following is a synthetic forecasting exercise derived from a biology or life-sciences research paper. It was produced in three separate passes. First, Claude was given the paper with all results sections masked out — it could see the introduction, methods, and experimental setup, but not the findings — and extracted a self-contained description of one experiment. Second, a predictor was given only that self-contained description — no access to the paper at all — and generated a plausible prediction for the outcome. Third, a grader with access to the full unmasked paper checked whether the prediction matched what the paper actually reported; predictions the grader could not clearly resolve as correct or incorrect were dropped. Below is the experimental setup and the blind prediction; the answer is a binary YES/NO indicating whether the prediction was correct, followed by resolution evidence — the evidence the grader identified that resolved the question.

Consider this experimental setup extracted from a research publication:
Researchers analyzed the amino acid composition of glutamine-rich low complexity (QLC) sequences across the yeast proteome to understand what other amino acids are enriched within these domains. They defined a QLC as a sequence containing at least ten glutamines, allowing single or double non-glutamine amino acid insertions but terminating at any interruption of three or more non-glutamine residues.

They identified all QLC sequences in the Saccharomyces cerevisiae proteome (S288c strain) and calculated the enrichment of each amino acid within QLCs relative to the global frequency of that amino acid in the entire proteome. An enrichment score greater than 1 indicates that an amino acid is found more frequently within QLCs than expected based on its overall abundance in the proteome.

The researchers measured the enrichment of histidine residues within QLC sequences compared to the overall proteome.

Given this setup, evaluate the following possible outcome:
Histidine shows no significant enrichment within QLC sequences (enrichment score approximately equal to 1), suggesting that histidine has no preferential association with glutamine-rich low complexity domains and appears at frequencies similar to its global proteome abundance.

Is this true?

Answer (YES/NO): NO